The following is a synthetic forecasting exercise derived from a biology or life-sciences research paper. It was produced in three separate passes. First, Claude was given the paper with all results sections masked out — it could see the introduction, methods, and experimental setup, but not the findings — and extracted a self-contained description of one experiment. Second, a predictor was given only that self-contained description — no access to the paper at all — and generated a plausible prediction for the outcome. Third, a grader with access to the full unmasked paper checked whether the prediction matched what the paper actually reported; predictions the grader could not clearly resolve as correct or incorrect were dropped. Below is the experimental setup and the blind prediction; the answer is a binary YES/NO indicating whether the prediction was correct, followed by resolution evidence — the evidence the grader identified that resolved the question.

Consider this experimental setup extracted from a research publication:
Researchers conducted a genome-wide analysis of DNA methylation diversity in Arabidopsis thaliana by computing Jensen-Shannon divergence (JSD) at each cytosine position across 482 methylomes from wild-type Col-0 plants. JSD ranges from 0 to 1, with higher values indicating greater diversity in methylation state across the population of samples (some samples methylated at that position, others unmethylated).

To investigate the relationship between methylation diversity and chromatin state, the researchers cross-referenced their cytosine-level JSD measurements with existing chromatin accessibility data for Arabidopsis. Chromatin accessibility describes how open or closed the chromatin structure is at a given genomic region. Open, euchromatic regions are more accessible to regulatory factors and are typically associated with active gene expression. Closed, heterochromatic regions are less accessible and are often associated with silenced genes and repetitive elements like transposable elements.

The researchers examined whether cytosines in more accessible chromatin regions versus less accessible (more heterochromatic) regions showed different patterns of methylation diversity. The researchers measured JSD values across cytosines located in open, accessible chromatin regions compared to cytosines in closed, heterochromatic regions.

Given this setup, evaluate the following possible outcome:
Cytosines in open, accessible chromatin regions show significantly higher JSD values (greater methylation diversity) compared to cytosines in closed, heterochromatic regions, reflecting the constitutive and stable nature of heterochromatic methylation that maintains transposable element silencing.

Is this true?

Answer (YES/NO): NO